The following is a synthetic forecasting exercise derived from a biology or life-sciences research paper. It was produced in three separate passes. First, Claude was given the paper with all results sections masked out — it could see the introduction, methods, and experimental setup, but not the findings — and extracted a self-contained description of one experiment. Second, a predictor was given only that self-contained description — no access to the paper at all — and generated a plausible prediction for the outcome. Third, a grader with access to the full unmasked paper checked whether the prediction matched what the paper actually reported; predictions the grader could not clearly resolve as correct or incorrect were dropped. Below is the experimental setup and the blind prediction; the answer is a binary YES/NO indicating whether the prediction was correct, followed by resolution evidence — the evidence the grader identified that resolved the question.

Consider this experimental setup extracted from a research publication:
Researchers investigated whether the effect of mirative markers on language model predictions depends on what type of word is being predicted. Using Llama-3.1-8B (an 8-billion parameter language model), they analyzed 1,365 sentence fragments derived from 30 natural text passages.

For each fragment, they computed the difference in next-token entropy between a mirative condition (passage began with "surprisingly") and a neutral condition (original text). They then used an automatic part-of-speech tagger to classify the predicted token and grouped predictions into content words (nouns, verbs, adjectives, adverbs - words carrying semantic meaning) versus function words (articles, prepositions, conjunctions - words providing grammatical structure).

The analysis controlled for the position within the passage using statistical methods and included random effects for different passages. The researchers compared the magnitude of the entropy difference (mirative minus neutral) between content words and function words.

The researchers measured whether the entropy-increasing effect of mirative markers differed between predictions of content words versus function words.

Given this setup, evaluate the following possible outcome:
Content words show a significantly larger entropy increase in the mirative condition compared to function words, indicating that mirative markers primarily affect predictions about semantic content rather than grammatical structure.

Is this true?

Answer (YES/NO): NO